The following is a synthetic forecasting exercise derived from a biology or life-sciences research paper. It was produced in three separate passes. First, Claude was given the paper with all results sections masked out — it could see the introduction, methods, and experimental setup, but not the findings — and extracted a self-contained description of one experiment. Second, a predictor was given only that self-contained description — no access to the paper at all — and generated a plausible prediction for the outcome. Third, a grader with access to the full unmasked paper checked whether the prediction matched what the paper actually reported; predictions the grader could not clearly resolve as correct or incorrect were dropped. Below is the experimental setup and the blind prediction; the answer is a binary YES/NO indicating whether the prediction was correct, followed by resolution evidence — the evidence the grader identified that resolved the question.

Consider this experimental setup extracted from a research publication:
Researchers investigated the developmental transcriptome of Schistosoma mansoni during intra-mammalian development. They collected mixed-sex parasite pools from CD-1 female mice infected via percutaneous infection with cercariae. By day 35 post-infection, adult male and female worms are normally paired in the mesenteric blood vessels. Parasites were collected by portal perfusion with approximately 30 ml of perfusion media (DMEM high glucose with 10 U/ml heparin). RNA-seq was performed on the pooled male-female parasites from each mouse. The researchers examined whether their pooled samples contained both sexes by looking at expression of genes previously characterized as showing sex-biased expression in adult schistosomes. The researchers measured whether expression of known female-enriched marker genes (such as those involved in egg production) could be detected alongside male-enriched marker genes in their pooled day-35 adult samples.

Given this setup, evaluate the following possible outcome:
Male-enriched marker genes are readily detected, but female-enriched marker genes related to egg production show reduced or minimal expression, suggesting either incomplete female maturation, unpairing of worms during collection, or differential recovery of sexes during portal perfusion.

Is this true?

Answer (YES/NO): NO